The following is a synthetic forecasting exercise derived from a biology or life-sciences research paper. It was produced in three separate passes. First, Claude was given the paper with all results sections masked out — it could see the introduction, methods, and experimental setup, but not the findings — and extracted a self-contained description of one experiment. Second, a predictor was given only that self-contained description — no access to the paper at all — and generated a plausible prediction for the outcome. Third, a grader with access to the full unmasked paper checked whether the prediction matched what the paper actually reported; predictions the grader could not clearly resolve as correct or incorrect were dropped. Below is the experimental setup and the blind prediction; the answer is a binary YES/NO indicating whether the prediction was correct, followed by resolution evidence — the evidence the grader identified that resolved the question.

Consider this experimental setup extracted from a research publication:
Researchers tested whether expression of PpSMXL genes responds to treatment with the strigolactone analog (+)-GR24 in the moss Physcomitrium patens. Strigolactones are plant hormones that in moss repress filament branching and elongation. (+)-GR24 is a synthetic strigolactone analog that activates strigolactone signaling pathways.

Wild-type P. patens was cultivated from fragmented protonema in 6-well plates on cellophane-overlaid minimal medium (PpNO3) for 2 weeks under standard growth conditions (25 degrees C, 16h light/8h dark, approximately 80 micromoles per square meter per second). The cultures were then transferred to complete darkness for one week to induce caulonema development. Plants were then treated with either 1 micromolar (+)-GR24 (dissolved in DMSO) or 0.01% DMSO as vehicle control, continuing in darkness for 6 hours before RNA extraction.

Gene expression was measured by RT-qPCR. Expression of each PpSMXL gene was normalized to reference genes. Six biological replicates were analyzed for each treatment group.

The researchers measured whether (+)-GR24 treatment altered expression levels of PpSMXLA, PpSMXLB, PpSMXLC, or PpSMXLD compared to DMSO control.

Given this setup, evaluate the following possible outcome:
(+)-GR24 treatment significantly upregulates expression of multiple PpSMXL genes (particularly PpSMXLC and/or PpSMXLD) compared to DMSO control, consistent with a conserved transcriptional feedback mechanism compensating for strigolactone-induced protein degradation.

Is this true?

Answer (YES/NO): NO